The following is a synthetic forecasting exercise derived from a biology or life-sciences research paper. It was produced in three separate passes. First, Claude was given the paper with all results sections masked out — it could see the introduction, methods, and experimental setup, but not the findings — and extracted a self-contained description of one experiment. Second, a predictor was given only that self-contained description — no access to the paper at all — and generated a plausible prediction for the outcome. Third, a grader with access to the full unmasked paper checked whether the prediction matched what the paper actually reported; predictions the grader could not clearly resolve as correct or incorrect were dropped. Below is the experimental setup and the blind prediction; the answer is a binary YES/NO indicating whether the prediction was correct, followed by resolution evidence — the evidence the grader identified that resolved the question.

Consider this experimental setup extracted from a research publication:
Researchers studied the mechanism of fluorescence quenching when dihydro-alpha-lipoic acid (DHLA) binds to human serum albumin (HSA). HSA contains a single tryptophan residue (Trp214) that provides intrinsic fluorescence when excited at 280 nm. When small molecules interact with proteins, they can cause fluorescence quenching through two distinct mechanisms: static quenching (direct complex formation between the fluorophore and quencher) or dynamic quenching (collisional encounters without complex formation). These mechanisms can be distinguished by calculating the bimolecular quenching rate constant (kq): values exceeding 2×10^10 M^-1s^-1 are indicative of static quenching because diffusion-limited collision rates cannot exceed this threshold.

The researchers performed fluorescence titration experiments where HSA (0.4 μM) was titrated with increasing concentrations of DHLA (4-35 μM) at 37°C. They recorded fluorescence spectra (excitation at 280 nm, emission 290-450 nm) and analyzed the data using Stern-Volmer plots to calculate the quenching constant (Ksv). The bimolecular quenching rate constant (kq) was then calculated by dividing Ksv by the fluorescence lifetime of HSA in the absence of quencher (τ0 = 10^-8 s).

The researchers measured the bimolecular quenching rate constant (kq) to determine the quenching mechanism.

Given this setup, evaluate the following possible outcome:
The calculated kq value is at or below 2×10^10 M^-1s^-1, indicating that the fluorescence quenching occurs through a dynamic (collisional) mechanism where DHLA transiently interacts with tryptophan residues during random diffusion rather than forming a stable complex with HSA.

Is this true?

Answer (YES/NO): NO